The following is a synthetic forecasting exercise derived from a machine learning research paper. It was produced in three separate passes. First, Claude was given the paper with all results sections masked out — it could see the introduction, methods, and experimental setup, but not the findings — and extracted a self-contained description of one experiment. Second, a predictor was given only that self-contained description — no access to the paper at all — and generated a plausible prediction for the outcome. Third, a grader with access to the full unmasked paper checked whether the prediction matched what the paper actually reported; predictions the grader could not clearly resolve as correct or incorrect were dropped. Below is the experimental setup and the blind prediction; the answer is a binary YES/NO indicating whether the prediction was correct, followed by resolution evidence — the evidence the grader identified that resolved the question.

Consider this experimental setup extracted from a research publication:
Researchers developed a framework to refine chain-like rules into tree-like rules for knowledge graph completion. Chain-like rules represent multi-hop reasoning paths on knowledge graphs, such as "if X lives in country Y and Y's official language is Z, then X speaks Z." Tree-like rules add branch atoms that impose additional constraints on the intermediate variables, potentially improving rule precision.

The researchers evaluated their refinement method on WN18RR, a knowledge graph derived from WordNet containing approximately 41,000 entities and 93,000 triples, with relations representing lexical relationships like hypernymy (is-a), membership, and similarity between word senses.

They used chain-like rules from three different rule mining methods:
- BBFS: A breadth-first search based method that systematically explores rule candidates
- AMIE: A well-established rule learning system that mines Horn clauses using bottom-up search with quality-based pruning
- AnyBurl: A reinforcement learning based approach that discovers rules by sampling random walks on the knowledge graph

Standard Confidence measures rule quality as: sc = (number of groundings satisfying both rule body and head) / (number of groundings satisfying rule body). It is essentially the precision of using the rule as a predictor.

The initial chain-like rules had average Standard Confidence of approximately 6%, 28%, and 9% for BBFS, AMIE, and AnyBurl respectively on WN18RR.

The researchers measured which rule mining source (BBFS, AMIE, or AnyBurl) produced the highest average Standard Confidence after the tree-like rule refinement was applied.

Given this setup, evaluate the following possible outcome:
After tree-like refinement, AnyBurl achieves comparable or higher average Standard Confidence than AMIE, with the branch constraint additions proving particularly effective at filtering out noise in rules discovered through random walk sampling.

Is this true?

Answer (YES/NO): YES